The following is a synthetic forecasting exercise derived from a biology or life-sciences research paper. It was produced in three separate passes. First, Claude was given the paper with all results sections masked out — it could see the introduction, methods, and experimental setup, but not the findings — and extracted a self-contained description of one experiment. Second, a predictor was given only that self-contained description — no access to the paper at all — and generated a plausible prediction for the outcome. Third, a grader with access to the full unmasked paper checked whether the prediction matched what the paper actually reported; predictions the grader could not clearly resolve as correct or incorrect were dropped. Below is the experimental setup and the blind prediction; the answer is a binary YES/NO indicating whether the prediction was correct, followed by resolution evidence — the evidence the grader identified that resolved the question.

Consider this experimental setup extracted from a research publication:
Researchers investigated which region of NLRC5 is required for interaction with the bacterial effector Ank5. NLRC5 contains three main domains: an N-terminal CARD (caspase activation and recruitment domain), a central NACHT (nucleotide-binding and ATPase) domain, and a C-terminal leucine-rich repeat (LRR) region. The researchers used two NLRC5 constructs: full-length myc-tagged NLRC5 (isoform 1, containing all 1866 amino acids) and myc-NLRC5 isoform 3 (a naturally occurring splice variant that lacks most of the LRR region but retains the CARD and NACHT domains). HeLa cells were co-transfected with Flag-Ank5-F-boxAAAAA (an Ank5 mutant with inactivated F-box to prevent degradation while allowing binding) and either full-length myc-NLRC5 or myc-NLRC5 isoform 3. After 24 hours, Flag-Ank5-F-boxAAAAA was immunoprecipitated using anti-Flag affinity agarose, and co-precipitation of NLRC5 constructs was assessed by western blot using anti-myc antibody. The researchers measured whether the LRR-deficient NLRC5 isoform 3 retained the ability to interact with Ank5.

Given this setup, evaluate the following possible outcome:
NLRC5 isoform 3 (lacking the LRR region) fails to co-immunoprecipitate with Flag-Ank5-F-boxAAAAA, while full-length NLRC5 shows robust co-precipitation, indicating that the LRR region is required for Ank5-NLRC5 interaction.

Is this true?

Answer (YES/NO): NO